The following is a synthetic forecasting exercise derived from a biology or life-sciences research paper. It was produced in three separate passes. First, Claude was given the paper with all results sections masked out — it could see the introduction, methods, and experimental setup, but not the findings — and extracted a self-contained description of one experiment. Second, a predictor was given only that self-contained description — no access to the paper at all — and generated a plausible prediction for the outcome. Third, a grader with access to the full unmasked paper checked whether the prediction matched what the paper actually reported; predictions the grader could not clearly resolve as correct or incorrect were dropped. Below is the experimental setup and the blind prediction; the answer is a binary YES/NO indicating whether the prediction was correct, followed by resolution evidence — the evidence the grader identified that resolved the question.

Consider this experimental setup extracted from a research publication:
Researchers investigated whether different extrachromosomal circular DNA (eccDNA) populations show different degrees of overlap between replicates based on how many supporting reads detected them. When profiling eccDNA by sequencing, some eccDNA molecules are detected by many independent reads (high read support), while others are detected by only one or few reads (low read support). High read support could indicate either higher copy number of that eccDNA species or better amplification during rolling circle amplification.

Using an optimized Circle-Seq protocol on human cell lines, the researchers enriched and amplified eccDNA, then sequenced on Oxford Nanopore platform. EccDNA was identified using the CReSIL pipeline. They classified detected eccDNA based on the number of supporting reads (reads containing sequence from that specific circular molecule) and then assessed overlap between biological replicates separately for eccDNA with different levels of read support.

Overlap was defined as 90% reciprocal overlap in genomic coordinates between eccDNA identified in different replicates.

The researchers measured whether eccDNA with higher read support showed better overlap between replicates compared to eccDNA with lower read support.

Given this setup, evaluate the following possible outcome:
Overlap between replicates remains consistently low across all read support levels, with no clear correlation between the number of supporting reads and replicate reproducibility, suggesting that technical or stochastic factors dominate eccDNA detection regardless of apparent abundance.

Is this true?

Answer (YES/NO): NO